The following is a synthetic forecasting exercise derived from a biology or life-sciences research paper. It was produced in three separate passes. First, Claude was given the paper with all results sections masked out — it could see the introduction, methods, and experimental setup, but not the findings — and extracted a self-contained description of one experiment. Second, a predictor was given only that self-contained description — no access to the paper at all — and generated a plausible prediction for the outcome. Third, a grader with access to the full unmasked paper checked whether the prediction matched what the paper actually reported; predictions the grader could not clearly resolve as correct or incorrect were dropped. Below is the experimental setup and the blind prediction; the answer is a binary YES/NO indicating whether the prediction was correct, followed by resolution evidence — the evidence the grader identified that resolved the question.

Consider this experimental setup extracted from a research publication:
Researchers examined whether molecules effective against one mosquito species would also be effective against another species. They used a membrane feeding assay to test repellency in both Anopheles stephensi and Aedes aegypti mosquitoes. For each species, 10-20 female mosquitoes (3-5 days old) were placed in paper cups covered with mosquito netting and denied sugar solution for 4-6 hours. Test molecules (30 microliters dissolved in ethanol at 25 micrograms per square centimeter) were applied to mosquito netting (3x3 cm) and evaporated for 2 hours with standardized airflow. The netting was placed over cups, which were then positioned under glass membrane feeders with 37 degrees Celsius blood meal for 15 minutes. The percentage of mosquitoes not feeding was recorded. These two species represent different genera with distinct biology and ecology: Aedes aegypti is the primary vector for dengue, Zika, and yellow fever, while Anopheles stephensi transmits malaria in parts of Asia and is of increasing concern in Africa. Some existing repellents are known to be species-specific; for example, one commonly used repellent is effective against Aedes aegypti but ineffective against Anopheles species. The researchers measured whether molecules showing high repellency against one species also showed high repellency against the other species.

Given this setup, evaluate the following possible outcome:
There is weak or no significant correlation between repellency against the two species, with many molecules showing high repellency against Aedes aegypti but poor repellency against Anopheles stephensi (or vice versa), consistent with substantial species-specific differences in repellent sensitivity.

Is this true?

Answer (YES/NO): NO